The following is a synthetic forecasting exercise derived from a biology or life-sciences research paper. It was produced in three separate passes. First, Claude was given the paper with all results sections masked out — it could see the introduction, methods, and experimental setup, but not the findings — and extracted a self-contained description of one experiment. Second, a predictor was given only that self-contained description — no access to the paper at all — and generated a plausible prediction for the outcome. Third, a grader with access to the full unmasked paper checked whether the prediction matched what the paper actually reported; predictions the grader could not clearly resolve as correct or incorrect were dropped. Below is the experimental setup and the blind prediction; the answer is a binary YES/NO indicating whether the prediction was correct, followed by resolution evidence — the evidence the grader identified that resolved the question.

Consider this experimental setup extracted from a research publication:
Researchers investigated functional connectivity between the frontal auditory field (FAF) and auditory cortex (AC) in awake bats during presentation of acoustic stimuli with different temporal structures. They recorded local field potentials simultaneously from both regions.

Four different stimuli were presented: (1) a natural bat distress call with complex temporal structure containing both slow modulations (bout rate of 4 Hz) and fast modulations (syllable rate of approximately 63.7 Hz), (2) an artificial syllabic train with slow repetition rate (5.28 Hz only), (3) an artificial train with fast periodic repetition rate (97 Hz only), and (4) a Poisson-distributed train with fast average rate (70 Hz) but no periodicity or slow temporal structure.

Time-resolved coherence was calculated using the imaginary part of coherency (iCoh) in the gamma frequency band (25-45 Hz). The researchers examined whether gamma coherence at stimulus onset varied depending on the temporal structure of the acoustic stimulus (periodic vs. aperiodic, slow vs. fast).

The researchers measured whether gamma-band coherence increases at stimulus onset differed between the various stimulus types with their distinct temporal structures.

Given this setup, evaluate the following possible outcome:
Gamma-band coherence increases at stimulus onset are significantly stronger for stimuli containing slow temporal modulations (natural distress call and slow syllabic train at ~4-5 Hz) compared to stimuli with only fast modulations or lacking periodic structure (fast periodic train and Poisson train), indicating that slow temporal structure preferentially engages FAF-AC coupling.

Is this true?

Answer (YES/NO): NO